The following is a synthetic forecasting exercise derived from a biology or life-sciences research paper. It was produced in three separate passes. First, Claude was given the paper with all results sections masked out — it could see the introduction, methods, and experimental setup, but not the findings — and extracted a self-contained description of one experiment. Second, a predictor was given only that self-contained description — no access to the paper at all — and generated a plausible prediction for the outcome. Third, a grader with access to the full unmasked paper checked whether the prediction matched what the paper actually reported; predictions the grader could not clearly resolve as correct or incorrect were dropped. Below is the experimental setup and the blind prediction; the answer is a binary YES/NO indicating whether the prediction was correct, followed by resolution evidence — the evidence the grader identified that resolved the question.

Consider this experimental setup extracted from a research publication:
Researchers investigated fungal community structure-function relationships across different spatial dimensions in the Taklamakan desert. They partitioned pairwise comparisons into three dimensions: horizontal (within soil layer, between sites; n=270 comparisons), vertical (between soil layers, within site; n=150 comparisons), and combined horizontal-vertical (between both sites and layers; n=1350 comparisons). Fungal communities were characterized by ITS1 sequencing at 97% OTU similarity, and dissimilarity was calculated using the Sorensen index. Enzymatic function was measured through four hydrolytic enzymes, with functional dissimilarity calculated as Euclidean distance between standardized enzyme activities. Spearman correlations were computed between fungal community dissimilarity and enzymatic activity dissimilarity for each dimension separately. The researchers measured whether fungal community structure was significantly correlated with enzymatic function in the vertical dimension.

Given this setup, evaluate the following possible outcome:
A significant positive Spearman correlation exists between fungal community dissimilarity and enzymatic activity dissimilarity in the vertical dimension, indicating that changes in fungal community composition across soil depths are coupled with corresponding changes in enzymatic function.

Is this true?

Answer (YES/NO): NO